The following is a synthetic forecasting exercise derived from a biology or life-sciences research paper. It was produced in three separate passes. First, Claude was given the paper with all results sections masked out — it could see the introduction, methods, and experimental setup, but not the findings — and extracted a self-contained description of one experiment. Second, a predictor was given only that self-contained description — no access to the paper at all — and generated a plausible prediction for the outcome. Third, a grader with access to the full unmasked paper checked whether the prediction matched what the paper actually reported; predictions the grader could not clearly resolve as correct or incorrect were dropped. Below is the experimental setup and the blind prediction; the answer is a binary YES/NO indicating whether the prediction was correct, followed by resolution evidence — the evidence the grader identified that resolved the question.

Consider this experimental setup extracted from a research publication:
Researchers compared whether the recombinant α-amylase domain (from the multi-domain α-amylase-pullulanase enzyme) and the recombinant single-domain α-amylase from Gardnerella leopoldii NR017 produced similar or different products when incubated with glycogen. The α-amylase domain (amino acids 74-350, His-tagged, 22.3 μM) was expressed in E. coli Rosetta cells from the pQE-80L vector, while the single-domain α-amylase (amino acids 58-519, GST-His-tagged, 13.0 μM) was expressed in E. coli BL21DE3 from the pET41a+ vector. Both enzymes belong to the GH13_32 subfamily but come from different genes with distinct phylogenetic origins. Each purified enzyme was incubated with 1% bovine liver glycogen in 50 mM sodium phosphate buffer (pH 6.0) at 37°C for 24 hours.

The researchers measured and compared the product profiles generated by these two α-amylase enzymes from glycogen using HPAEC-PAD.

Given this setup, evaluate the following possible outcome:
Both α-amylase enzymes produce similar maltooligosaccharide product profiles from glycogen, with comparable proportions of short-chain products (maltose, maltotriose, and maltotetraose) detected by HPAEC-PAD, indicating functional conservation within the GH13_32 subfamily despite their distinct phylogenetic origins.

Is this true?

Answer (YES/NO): YES